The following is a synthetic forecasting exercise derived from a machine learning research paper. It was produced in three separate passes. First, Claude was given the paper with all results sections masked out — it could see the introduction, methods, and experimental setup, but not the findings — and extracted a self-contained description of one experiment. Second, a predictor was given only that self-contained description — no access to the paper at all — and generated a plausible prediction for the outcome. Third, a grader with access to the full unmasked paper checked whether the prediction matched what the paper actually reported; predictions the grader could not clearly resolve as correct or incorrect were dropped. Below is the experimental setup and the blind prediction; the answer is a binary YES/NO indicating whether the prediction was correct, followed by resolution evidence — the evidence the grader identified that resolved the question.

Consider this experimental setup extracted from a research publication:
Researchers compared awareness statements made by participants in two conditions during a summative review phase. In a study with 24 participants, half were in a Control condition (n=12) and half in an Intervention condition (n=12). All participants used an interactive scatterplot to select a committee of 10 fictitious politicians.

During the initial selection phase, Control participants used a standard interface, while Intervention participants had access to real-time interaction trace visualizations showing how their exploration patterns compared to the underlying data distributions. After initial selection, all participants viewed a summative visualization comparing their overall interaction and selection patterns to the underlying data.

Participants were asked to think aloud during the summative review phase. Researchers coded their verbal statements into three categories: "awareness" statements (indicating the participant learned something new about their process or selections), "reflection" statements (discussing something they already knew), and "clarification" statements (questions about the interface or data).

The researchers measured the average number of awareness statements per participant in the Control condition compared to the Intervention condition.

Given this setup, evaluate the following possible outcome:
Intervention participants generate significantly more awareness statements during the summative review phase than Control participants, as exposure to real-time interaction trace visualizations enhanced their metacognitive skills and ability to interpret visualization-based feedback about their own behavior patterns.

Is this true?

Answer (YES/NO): NO